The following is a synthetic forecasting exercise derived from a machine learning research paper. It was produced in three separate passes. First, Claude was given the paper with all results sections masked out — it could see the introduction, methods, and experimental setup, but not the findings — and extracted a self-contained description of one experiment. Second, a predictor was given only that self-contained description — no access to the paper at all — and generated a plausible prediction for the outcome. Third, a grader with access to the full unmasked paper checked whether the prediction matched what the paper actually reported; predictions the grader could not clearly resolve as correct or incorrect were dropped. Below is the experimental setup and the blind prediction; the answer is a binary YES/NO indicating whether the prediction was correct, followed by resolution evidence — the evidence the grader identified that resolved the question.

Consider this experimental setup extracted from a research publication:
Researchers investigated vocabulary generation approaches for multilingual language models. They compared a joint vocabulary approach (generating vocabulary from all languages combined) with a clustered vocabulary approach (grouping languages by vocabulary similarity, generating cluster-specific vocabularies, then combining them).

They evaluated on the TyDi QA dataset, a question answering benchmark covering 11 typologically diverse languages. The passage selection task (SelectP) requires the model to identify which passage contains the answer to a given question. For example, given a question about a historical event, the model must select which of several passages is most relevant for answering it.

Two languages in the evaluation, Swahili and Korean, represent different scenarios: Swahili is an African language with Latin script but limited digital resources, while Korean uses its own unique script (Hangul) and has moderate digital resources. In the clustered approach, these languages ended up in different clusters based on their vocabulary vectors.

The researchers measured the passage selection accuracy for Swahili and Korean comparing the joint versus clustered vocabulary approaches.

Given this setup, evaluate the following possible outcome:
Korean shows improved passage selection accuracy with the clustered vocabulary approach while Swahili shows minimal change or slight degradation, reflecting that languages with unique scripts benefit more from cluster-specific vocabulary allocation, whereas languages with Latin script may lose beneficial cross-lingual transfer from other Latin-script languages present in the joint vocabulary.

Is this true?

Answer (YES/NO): NO